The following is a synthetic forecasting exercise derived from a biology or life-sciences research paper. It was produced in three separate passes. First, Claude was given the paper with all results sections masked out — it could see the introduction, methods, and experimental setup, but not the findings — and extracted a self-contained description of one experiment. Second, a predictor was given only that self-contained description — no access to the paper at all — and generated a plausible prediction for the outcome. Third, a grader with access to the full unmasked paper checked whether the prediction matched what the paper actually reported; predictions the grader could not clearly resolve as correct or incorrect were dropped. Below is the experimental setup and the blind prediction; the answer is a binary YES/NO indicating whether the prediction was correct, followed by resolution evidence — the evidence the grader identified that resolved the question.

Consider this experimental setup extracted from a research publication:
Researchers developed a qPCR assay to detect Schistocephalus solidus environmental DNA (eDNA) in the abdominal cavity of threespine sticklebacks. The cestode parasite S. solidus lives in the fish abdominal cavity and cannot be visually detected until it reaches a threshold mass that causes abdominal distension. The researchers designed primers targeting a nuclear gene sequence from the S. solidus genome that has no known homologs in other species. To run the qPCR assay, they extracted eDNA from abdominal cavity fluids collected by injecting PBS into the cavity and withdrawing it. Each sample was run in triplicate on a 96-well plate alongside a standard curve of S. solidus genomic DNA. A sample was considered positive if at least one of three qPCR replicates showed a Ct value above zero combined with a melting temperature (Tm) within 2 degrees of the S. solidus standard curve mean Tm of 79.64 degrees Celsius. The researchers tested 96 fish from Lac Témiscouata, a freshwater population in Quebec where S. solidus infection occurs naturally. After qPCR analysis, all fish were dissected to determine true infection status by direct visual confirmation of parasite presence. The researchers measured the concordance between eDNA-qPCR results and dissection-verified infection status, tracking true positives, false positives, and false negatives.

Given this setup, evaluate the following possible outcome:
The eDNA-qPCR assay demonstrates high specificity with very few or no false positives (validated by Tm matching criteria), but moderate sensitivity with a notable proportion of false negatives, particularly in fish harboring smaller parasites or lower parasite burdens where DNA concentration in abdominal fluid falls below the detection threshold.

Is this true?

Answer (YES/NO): NO